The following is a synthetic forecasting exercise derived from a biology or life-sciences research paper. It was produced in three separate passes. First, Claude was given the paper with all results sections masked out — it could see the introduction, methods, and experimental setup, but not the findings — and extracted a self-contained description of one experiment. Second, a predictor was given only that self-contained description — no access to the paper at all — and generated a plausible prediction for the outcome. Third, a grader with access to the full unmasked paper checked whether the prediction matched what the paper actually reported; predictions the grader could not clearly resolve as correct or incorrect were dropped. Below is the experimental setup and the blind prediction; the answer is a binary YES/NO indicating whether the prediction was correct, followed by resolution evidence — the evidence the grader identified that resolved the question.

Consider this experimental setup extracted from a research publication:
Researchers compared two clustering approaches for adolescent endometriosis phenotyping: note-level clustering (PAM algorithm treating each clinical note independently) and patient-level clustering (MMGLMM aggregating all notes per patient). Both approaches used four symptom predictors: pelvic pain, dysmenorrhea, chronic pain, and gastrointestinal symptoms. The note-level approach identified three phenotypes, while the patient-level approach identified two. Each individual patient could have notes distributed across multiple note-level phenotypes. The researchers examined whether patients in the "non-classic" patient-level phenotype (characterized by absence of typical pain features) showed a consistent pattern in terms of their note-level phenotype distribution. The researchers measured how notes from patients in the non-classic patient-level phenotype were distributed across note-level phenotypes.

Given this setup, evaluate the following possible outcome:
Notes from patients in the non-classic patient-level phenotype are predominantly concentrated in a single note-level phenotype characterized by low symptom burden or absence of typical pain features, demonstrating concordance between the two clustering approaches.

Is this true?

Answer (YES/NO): NO